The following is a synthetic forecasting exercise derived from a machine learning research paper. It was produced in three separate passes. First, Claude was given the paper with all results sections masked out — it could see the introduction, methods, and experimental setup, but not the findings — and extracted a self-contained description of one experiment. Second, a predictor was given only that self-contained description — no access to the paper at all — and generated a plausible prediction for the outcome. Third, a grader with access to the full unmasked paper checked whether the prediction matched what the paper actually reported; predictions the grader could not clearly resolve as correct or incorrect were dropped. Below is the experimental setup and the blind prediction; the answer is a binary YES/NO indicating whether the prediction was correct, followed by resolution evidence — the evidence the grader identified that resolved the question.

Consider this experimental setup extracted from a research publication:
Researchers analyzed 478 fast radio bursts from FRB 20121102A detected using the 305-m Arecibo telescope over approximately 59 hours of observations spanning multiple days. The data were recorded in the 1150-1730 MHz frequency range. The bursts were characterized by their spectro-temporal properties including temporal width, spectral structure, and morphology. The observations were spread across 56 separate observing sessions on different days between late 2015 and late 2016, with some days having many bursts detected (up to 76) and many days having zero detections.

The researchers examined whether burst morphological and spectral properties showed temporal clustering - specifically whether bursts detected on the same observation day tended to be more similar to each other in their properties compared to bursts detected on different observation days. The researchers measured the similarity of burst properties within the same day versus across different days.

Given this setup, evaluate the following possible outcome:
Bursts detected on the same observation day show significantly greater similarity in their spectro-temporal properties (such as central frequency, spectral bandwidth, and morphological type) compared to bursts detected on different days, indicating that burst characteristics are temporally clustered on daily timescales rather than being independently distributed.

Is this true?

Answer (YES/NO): NO